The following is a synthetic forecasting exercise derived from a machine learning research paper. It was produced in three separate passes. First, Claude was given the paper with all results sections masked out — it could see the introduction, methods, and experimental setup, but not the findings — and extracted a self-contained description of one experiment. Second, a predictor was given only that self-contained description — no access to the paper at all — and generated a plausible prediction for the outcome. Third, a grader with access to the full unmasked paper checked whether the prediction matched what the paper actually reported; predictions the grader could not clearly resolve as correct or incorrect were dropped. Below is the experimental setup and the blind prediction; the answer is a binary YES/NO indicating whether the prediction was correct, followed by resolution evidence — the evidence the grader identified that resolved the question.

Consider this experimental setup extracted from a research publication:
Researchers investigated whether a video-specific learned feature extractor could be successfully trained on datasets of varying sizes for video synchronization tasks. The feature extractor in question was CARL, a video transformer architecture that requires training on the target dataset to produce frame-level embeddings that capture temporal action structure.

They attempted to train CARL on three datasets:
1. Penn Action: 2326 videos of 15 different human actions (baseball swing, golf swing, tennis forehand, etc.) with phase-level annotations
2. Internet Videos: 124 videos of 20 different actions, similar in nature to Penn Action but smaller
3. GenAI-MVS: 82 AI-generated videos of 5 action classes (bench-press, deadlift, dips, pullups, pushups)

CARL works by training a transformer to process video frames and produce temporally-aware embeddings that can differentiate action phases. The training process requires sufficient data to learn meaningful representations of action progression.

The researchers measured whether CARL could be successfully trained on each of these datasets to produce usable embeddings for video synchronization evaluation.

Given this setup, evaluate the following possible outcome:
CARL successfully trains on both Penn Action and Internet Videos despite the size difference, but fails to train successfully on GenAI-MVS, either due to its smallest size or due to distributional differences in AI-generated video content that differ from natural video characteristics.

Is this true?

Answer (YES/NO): NO